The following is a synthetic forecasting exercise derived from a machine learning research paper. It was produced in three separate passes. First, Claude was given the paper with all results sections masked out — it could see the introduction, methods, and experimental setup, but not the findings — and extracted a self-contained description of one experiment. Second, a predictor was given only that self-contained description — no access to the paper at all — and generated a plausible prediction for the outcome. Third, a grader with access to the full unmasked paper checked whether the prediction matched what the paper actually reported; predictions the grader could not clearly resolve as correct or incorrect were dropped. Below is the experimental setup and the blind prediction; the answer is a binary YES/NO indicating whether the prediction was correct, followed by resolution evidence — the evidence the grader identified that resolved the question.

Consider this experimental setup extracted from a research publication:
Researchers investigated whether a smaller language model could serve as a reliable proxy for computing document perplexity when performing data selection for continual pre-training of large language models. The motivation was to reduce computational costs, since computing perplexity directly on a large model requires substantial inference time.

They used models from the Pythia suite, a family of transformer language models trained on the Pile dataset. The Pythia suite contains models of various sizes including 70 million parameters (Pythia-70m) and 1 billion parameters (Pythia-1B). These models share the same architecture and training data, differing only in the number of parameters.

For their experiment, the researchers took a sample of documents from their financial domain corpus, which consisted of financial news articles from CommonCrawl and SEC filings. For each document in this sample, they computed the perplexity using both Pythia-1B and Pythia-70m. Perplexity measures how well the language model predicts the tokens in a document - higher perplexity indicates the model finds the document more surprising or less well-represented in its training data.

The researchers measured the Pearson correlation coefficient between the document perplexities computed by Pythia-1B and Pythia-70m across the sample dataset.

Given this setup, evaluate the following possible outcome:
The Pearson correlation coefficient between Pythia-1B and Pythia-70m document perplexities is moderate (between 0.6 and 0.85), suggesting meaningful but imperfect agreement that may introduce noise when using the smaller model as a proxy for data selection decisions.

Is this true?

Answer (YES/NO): NO